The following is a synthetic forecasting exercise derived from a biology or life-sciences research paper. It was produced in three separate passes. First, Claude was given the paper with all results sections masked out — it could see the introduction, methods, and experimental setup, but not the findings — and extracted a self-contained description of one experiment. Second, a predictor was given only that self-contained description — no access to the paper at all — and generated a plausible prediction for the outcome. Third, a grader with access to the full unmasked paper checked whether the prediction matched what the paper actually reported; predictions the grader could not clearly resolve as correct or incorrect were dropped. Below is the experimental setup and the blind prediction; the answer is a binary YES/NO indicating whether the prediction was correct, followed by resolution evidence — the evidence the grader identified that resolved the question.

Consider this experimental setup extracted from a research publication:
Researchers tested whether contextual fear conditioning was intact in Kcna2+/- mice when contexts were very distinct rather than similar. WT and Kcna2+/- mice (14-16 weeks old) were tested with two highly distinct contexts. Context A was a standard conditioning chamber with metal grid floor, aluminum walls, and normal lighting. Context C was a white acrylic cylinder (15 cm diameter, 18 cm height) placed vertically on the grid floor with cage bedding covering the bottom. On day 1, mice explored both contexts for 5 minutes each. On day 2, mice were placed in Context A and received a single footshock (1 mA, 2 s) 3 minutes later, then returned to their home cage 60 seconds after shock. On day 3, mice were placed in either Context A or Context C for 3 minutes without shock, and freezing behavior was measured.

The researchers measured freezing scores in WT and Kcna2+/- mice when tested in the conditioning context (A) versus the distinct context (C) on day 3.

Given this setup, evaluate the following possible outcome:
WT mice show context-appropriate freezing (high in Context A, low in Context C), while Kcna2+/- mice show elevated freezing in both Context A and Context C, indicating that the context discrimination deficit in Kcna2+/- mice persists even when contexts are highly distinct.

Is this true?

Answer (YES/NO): NO